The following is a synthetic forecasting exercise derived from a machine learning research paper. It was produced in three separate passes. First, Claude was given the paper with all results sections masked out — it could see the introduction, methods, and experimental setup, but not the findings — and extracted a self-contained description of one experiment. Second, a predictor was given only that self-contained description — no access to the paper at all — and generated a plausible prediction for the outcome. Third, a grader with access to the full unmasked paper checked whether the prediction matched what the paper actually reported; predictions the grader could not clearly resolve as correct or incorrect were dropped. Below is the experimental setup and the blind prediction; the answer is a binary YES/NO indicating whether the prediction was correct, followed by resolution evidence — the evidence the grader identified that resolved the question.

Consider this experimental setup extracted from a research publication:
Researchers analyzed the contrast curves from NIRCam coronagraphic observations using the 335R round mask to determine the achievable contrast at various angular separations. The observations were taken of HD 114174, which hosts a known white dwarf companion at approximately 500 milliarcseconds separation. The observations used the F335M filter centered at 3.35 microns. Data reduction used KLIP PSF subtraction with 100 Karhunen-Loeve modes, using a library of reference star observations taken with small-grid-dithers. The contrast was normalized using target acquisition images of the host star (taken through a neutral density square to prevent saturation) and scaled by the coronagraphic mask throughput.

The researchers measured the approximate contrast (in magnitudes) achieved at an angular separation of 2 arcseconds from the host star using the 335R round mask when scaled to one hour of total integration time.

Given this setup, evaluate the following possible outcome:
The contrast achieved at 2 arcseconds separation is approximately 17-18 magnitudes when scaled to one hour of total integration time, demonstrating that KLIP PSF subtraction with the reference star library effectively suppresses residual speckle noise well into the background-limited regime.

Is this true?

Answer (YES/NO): NO